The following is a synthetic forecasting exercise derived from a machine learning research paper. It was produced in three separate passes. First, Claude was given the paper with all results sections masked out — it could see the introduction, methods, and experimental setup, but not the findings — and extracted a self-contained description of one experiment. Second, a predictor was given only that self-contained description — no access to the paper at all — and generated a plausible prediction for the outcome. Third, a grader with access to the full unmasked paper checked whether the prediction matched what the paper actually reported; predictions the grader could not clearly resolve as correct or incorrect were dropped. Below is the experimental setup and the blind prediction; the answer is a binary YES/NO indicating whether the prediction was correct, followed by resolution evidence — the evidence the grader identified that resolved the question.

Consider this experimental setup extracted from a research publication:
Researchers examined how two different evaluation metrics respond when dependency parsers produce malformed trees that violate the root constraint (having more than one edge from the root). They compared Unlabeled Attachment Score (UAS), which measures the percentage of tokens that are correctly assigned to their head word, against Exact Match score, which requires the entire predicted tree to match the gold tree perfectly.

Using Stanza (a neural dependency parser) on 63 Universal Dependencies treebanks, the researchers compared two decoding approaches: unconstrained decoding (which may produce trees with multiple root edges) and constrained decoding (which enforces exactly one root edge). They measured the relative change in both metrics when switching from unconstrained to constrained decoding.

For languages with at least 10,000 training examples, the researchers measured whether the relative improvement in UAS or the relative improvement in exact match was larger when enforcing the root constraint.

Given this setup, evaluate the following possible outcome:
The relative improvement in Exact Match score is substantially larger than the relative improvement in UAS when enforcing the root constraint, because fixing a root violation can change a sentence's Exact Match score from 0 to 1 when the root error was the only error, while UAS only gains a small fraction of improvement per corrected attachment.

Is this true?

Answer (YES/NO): YES